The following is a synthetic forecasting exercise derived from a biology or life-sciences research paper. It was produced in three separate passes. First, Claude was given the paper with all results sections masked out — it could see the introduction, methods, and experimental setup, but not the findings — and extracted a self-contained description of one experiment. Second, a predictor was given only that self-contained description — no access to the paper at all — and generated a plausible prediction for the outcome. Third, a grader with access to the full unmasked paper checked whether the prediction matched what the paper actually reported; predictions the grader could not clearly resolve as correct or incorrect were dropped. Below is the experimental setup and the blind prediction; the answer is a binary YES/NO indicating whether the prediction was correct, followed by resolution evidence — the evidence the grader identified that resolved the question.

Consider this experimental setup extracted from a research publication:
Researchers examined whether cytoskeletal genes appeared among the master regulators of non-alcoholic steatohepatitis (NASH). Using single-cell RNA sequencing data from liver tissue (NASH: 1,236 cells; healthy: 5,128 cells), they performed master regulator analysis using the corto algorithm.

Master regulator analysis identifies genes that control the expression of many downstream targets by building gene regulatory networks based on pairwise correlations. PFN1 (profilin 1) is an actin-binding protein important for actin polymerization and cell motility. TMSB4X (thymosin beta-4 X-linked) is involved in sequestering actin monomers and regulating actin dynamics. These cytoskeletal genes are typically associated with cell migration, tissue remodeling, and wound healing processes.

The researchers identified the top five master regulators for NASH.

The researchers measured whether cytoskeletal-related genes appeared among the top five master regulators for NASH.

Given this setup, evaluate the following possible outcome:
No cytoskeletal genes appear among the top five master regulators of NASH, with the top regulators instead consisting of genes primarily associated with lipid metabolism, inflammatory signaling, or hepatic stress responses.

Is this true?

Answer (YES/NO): NO